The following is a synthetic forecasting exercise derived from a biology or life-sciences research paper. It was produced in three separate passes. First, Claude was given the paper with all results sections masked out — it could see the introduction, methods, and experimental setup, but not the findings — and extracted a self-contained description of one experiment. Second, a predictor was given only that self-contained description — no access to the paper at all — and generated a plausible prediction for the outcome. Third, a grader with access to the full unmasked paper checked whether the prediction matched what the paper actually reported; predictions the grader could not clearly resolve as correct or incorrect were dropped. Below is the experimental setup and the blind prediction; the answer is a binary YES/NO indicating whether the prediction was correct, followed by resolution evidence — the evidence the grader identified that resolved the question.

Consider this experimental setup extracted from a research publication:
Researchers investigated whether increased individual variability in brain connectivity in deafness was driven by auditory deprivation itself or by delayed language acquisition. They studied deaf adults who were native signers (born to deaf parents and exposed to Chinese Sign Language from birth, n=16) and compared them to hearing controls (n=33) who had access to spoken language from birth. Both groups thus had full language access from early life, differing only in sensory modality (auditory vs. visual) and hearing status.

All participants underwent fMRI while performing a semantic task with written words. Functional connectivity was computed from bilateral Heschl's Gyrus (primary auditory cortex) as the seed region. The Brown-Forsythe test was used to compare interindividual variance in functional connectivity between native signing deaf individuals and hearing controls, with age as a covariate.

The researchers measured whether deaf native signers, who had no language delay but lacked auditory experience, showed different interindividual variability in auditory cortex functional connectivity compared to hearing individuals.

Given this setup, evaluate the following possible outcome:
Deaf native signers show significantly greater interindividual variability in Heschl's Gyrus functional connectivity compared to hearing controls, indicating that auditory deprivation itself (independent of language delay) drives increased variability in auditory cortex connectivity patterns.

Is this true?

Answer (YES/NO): YES